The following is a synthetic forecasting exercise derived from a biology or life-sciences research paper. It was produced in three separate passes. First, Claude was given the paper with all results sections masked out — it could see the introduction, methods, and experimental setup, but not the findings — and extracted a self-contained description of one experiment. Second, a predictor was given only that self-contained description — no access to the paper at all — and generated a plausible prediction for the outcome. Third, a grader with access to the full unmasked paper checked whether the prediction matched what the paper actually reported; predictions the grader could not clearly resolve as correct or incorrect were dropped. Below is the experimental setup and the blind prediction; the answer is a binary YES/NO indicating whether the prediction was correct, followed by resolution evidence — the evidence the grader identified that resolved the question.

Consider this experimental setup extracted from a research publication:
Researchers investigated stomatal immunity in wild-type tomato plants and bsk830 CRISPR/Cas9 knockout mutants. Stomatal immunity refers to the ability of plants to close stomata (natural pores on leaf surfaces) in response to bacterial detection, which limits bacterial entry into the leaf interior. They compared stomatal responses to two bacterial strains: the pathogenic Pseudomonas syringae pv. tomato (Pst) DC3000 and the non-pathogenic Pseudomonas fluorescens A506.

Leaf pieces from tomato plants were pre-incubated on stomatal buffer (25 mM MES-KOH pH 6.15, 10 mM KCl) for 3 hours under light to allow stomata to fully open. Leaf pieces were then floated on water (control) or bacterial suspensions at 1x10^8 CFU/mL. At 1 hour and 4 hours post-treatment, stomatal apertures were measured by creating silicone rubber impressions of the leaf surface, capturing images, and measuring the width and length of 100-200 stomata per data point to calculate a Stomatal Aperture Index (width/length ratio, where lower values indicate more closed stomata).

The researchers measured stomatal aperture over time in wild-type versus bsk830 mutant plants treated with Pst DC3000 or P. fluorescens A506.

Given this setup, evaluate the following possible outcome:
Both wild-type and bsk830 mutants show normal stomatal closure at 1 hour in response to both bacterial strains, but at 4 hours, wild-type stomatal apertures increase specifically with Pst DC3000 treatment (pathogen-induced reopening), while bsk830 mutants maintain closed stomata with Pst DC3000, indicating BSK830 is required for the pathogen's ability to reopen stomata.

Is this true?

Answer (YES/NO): NO